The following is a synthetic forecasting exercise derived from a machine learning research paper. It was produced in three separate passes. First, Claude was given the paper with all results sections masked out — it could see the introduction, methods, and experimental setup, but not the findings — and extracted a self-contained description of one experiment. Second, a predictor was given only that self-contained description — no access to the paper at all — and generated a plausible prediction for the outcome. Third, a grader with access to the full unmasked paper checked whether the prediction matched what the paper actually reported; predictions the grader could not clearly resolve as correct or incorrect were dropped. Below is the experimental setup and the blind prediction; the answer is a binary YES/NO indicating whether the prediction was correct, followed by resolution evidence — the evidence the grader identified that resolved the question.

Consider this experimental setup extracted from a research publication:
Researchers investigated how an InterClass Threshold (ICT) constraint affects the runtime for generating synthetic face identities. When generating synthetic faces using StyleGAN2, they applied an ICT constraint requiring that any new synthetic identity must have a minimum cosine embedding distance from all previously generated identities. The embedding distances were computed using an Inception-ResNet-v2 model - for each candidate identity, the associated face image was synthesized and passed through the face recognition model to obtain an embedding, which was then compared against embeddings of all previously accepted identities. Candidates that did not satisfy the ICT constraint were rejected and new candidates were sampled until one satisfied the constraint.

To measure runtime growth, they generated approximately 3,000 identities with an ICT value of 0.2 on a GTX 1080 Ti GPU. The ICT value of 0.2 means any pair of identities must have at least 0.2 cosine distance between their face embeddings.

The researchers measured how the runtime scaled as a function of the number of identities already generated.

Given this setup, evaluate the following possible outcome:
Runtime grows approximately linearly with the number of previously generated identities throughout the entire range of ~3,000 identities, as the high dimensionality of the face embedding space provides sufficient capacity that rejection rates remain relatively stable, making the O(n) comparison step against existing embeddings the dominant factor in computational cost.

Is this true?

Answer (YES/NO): NO